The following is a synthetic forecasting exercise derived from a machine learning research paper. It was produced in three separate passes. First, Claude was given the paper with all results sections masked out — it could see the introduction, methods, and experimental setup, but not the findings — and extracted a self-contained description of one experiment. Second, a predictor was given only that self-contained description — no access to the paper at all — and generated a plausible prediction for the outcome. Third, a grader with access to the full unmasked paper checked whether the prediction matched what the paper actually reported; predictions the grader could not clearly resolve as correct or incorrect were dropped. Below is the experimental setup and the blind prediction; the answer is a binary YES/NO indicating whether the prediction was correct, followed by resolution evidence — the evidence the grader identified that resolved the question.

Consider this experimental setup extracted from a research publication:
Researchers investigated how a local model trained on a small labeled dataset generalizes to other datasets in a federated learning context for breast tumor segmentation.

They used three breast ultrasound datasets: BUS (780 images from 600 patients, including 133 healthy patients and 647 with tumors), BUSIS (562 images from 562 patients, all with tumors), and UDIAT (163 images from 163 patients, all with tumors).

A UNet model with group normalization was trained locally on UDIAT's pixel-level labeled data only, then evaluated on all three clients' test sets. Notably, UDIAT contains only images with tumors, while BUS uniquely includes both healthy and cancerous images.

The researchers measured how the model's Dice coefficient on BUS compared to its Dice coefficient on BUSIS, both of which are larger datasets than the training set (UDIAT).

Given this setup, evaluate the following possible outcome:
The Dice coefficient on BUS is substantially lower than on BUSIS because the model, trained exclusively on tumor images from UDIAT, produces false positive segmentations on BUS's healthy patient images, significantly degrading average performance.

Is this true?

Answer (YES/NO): YES